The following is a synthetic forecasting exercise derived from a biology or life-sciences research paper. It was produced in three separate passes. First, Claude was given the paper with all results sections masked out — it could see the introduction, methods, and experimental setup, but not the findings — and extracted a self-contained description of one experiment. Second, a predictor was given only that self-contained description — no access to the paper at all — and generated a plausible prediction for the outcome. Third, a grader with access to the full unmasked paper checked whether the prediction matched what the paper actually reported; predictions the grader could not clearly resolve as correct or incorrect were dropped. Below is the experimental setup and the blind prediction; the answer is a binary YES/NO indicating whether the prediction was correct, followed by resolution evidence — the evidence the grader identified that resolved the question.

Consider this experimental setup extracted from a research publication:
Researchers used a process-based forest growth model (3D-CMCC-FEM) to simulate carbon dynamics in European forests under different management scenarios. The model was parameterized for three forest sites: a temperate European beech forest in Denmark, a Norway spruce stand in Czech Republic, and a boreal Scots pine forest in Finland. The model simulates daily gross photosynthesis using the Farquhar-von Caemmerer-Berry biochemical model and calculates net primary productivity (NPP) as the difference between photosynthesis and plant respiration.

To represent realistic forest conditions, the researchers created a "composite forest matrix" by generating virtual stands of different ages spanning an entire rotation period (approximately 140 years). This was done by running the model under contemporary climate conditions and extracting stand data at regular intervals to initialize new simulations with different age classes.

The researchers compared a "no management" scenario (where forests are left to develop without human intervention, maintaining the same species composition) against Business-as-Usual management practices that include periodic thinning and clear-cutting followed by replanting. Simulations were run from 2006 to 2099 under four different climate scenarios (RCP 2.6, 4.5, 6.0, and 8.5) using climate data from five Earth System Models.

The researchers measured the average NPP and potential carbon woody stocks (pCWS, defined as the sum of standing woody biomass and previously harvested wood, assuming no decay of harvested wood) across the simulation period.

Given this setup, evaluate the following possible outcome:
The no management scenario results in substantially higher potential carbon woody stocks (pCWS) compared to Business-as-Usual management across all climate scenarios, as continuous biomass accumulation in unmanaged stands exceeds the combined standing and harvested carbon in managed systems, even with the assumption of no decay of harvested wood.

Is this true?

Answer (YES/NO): NO